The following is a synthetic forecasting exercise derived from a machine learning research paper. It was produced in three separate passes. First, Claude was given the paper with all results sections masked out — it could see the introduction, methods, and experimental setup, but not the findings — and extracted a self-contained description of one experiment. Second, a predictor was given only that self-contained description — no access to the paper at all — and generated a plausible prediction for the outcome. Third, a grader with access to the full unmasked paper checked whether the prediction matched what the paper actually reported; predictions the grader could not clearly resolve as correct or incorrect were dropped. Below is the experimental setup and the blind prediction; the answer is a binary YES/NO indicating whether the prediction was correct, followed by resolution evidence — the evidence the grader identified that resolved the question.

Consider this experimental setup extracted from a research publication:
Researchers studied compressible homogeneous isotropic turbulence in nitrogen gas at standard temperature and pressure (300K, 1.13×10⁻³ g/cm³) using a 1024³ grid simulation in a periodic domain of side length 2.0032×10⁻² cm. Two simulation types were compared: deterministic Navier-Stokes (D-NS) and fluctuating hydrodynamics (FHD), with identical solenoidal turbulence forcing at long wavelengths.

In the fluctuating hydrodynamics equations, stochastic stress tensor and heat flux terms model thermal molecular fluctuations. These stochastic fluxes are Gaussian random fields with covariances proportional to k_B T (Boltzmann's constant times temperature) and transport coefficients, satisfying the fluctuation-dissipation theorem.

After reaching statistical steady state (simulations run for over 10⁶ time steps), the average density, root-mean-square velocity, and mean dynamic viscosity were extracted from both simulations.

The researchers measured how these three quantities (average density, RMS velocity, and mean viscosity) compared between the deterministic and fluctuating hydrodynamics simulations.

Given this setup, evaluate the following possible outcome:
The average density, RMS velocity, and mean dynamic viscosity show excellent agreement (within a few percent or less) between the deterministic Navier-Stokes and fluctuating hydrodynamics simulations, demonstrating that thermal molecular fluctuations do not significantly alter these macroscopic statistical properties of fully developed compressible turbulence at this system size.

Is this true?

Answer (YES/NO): YES